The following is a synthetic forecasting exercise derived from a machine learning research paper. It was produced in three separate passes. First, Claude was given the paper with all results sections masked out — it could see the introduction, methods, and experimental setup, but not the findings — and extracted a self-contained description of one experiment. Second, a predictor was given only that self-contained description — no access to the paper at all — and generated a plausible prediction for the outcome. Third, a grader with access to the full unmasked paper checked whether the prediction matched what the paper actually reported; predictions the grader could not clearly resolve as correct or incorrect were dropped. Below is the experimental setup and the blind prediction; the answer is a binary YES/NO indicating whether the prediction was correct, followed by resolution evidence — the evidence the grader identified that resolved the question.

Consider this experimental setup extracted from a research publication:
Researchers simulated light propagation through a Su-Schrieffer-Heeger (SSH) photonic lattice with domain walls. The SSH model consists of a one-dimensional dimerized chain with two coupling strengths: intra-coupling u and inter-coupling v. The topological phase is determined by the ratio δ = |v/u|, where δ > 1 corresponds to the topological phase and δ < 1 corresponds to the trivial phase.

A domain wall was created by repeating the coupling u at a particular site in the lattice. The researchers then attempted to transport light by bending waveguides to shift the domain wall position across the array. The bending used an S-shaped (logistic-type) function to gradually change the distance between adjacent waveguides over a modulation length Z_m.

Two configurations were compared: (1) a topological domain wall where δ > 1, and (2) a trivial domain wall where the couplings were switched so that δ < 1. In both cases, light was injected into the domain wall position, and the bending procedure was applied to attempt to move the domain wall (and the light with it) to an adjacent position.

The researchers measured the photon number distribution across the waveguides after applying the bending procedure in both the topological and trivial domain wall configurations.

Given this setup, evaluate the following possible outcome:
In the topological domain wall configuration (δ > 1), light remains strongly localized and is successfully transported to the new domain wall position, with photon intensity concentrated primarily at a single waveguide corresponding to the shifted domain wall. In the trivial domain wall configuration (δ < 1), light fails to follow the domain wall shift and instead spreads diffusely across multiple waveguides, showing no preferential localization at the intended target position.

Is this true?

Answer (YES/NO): YES